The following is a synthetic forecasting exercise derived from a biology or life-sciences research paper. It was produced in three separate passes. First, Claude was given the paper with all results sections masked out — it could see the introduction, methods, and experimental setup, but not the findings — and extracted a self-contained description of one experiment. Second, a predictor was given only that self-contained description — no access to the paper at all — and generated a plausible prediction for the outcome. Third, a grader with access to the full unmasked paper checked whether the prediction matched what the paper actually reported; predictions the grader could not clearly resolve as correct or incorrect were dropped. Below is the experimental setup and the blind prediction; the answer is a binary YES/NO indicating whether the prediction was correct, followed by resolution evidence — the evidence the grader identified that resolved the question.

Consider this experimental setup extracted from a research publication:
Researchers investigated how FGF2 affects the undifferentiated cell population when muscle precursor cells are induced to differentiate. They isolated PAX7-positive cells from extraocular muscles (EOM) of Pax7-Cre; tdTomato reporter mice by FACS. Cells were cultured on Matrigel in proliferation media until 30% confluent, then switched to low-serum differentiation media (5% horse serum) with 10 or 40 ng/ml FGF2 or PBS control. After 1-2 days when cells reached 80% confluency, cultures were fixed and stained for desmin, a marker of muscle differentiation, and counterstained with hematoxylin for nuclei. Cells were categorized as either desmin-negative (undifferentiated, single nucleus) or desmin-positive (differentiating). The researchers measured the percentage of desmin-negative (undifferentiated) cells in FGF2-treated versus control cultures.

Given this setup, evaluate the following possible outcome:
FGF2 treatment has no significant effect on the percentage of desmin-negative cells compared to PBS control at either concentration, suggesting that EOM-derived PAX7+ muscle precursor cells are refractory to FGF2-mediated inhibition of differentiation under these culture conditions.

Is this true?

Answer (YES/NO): NO